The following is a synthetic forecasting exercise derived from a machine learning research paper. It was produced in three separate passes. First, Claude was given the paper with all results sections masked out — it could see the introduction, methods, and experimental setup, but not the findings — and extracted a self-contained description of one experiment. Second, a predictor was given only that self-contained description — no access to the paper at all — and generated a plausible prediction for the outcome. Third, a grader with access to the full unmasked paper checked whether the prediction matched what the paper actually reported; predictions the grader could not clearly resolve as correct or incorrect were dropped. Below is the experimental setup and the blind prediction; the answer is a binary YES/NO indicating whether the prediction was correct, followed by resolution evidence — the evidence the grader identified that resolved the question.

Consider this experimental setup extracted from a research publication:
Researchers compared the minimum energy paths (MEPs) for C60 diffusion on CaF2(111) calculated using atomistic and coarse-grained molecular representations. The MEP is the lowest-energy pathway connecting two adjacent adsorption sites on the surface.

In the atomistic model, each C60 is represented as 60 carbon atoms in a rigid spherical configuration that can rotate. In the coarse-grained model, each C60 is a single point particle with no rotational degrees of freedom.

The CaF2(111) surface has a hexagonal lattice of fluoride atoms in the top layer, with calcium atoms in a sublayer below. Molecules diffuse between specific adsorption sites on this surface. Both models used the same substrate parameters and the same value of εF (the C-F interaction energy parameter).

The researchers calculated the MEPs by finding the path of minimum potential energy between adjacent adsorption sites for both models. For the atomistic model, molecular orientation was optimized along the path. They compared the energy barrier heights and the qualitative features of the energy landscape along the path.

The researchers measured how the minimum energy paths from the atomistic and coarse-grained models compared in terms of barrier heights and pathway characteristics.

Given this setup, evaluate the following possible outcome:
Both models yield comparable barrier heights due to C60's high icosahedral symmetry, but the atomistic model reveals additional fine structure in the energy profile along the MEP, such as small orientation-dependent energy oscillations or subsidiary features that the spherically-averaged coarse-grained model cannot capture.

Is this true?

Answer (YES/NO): NO